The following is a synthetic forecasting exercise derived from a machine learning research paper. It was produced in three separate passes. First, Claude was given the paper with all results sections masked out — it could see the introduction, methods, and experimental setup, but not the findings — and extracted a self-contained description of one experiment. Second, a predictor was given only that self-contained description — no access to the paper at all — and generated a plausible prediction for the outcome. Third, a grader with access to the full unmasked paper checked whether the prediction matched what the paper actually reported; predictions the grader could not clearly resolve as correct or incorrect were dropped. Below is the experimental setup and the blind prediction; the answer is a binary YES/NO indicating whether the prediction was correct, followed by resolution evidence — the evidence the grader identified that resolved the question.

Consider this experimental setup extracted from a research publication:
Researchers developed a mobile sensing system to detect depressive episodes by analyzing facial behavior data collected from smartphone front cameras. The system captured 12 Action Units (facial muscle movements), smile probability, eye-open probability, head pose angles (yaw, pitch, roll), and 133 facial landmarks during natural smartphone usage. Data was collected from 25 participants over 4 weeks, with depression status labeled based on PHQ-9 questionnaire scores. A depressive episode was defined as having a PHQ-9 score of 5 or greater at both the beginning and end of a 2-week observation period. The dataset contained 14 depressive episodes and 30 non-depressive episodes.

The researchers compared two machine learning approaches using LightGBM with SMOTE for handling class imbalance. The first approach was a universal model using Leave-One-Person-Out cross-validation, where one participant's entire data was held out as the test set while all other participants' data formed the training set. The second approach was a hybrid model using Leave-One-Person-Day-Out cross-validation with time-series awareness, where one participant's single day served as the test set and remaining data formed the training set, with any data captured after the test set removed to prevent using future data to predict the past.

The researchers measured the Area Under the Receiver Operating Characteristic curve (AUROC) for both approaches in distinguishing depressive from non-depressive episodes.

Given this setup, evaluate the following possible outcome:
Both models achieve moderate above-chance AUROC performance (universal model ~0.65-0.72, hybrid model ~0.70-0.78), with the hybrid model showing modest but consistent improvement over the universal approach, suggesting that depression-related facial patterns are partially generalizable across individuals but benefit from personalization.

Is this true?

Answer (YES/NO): NO